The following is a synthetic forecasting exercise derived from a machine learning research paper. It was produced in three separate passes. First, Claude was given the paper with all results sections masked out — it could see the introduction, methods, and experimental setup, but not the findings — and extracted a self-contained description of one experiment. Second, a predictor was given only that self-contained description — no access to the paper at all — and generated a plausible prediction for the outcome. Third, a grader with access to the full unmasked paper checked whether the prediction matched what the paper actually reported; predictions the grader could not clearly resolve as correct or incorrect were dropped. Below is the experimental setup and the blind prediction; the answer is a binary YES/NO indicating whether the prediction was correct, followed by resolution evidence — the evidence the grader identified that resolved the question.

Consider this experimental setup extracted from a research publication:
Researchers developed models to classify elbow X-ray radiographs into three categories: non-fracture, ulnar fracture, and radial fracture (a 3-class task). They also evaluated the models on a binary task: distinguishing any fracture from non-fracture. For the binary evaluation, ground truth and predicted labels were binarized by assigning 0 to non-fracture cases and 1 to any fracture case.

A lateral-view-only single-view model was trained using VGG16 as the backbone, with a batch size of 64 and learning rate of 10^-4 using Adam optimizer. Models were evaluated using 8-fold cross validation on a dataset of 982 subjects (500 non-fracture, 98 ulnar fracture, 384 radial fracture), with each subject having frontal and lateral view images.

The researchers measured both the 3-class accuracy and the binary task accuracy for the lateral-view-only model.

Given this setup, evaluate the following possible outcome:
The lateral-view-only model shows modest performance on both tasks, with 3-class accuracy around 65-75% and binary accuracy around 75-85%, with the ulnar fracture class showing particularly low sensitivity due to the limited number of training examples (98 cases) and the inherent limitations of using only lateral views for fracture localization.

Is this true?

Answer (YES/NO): NO